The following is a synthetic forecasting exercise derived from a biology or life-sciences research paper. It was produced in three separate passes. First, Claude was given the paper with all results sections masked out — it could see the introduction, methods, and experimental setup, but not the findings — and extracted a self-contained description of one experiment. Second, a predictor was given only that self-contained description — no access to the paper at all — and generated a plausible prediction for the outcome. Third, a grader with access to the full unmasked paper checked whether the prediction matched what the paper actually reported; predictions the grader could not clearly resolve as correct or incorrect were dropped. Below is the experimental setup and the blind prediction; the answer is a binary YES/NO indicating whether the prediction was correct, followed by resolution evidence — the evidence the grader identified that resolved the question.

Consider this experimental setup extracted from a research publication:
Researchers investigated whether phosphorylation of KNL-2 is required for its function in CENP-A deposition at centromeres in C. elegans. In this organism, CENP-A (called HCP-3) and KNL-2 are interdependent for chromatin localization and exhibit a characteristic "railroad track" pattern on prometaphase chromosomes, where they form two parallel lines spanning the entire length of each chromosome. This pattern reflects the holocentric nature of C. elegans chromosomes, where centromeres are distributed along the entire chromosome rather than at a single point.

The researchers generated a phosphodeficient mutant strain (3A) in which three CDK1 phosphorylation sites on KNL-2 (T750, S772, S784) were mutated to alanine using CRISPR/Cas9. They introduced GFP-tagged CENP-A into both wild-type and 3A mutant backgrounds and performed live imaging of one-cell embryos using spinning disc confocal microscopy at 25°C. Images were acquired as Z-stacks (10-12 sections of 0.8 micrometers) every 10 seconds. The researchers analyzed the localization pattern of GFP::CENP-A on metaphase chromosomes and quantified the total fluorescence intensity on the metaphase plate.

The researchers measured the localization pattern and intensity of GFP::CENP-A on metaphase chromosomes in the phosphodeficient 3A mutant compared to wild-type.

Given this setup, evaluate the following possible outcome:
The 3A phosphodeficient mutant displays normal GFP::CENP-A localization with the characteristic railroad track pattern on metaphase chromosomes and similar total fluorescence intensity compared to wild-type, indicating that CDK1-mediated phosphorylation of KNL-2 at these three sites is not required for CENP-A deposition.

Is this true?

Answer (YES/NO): YES